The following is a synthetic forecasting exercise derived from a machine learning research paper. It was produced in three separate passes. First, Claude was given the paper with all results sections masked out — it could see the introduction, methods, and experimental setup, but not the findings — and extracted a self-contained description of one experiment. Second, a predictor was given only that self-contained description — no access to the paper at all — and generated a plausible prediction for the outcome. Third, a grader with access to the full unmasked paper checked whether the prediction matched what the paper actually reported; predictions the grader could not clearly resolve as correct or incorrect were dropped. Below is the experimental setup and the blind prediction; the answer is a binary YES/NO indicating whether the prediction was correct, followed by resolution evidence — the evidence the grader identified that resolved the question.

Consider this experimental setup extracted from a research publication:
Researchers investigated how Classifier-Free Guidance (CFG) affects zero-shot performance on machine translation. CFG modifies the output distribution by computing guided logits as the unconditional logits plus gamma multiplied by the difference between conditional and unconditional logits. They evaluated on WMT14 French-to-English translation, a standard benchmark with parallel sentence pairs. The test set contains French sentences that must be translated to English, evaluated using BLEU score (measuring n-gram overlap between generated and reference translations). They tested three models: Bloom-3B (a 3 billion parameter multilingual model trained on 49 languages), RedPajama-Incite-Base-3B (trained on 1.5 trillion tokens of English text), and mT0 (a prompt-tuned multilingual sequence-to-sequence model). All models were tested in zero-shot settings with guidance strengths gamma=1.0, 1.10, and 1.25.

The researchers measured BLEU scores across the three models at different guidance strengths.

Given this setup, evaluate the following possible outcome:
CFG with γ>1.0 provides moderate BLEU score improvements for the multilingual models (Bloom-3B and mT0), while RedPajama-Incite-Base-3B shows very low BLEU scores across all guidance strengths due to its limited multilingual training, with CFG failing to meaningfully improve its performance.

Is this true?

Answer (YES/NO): NO